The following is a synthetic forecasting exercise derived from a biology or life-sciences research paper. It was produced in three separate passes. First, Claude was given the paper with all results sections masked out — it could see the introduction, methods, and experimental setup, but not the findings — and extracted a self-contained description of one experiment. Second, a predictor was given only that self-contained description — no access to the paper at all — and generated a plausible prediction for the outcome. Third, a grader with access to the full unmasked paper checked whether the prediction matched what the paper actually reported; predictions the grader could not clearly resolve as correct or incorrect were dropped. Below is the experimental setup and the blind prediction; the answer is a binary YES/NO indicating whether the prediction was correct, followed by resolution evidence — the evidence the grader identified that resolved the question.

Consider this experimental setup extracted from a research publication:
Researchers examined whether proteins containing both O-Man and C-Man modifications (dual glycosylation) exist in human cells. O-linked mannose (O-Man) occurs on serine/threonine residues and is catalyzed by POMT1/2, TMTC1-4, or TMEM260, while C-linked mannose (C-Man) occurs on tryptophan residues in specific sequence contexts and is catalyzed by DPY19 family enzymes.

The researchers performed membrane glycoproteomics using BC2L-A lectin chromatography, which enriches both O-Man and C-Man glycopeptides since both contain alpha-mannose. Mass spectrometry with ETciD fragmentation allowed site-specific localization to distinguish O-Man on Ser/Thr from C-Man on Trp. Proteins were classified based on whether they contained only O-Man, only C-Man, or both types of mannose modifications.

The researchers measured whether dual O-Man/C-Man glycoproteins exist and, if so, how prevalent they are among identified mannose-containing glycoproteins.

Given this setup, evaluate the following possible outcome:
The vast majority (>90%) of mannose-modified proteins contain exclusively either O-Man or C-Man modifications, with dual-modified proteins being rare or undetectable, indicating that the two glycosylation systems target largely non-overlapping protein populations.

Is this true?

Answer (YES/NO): YES